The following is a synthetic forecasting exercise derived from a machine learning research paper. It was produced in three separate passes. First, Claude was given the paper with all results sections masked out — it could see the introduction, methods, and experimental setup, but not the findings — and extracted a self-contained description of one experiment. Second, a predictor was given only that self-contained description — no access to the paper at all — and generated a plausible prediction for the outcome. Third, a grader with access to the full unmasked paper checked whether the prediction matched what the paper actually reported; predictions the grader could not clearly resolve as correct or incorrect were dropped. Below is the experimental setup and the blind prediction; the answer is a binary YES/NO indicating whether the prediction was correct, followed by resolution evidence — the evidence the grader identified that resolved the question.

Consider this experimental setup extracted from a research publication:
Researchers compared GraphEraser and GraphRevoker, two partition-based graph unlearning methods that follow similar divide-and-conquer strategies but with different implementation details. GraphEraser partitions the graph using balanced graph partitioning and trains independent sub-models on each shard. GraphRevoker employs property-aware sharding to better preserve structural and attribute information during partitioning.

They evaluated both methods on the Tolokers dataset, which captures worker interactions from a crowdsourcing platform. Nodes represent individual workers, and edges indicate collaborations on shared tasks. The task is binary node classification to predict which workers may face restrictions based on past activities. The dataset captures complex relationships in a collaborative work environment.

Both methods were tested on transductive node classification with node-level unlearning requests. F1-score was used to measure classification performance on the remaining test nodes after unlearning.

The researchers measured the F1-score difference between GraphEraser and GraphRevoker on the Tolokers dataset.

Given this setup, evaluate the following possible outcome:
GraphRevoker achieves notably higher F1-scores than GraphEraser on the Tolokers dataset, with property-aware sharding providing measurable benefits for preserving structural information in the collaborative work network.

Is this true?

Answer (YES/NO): NO